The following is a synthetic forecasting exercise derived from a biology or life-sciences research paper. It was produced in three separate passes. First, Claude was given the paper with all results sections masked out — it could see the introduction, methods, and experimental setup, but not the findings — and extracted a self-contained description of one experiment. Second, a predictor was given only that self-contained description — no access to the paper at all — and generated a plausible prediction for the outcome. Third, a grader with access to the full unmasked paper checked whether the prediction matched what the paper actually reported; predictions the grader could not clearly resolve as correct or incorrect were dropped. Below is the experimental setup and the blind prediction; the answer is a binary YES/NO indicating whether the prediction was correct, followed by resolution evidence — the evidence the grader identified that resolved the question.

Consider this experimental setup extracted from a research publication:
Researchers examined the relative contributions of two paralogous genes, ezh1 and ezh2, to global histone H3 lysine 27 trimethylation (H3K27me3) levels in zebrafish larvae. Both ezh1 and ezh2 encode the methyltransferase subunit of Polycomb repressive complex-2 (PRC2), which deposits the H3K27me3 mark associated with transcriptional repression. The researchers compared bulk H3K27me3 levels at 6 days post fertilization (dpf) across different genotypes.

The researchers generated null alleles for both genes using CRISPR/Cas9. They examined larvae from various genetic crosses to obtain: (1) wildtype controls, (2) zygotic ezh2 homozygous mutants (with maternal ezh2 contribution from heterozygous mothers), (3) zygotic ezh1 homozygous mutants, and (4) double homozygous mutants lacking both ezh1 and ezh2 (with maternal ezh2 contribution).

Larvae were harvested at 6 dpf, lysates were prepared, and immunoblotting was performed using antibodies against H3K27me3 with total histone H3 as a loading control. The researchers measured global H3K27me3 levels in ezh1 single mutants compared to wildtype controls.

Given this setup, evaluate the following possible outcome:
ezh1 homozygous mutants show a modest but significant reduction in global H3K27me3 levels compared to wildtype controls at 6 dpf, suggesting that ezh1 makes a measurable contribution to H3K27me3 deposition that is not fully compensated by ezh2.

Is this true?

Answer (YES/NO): NO